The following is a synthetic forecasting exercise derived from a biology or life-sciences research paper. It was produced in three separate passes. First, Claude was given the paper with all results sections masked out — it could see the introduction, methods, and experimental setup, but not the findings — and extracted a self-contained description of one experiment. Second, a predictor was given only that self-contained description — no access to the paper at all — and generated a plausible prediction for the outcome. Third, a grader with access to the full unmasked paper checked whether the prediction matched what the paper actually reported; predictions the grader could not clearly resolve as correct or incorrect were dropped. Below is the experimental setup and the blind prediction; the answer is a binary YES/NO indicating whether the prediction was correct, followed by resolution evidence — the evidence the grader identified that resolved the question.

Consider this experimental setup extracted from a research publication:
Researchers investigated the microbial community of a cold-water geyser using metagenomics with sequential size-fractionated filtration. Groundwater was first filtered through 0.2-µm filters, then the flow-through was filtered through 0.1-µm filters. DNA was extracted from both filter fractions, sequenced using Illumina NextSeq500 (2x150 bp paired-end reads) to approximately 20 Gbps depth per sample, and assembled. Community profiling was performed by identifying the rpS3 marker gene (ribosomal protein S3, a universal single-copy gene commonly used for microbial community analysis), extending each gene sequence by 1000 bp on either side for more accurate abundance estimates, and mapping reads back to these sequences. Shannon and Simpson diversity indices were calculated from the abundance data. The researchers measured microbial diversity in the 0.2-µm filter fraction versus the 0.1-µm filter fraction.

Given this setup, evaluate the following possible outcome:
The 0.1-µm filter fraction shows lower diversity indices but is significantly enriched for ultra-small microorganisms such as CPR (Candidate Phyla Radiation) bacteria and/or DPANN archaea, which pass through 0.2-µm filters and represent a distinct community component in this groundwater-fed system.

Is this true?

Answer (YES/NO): NO